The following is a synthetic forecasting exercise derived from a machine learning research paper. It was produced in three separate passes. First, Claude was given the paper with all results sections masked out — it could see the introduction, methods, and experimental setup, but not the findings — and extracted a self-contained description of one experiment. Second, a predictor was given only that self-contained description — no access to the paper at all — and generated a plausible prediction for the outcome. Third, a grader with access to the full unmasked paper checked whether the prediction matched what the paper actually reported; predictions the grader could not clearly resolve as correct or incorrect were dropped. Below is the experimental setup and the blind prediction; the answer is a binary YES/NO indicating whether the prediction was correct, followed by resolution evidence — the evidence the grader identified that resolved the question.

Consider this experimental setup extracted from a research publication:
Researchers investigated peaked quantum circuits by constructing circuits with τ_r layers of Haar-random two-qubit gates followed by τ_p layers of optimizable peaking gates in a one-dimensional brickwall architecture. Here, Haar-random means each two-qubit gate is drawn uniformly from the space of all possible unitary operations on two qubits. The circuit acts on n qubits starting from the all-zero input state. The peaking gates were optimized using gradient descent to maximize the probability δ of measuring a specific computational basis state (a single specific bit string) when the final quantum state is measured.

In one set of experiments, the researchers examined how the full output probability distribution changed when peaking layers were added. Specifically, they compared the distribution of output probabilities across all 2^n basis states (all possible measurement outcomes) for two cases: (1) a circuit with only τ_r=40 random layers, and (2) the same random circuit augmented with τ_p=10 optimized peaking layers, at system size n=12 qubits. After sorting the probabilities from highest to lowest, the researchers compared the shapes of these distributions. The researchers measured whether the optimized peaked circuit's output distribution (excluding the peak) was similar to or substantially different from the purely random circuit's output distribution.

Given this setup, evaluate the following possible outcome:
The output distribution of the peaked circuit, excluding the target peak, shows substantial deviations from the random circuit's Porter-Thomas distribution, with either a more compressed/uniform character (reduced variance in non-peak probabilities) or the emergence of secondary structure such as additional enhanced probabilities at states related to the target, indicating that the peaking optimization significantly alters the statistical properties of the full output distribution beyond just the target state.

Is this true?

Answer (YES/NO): NO